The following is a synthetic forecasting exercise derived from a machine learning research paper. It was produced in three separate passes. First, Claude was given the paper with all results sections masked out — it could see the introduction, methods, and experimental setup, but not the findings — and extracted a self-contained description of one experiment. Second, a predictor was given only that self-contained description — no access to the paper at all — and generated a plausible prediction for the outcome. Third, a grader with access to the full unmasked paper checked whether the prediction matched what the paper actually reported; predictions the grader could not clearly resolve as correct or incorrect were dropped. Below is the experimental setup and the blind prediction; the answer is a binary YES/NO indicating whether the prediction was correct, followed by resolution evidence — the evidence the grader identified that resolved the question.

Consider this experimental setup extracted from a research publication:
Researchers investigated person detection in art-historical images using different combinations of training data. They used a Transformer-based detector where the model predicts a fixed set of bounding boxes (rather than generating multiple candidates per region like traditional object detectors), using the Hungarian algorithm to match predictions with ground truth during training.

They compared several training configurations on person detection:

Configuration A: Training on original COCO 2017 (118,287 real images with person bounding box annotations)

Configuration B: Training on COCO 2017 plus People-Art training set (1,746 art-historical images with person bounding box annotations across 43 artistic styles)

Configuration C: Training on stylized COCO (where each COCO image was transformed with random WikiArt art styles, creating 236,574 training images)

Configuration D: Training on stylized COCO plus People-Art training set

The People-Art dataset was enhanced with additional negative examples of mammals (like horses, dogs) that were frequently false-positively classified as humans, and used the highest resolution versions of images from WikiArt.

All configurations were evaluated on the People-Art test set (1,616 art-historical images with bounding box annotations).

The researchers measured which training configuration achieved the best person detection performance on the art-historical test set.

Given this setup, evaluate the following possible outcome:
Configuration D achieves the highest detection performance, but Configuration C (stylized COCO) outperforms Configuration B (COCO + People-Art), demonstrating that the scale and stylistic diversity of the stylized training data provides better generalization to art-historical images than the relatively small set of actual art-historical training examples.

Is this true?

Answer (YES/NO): NO